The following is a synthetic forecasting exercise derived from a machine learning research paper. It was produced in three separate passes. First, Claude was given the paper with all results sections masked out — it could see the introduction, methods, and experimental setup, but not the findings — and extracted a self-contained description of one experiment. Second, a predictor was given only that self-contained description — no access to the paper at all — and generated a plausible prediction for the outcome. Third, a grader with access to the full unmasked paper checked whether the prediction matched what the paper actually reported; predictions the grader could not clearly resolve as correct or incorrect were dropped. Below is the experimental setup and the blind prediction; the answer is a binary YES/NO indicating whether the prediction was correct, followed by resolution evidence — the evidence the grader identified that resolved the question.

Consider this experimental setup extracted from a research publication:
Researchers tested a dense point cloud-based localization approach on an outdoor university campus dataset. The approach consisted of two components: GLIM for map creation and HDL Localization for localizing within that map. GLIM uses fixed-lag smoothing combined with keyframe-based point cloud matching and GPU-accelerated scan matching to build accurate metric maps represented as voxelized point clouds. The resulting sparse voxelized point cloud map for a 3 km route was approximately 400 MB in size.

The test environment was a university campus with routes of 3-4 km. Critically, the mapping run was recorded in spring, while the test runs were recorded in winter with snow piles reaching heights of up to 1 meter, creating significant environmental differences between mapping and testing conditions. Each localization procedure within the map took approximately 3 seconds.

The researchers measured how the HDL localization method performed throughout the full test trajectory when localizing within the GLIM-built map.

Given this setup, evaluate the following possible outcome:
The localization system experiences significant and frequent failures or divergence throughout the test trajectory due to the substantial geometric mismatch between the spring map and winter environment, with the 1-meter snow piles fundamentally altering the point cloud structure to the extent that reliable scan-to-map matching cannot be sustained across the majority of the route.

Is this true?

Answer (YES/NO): NO